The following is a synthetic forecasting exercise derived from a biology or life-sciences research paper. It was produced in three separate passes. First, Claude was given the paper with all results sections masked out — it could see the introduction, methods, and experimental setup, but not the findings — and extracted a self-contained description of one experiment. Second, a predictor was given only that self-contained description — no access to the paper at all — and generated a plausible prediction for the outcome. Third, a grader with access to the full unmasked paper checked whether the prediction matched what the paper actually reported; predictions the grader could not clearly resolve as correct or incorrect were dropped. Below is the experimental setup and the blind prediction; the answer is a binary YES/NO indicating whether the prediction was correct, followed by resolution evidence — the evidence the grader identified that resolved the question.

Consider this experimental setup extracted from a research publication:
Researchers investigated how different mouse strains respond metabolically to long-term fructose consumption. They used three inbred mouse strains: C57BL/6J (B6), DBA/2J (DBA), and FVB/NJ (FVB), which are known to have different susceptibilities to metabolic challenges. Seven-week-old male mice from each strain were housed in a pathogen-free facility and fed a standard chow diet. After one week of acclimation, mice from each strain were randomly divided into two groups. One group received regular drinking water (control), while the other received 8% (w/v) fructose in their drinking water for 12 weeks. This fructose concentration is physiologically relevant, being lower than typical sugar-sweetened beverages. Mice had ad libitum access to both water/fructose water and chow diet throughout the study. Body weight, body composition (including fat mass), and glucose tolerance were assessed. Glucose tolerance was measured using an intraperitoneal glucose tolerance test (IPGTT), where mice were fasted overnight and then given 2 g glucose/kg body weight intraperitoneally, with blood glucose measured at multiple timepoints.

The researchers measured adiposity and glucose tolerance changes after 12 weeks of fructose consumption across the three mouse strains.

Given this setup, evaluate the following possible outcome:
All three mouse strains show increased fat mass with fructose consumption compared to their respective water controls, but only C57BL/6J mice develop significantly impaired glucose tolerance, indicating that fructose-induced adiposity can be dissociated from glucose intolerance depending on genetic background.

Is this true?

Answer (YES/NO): NO